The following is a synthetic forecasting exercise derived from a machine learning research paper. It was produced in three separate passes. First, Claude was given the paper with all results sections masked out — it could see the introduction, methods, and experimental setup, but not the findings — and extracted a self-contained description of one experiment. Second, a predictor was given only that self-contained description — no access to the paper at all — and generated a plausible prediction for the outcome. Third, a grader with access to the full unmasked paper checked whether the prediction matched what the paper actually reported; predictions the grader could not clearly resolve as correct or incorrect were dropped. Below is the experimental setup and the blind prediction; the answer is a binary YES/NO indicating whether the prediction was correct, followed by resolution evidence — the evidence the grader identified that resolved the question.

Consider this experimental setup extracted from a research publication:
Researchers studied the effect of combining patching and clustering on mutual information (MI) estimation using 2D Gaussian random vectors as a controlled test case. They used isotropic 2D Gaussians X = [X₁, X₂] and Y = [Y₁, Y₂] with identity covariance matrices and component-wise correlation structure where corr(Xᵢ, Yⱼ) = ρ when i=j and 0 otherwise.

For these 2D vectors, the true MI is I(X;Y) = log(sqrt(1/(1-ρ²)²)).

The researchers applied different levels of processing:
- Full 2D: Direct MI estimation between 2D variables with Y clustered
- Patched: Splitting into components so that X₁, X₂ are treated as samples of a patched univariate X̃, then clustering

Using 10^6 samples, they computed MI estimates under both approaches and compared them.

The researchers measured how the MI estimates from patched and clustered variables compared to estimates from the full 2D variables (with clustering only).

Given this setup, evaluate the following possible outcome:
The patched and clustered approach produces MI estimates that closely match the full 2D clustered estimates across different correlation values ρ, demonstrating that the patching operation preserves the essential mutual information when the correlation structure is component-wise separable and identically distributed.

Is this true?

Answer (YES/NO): NO